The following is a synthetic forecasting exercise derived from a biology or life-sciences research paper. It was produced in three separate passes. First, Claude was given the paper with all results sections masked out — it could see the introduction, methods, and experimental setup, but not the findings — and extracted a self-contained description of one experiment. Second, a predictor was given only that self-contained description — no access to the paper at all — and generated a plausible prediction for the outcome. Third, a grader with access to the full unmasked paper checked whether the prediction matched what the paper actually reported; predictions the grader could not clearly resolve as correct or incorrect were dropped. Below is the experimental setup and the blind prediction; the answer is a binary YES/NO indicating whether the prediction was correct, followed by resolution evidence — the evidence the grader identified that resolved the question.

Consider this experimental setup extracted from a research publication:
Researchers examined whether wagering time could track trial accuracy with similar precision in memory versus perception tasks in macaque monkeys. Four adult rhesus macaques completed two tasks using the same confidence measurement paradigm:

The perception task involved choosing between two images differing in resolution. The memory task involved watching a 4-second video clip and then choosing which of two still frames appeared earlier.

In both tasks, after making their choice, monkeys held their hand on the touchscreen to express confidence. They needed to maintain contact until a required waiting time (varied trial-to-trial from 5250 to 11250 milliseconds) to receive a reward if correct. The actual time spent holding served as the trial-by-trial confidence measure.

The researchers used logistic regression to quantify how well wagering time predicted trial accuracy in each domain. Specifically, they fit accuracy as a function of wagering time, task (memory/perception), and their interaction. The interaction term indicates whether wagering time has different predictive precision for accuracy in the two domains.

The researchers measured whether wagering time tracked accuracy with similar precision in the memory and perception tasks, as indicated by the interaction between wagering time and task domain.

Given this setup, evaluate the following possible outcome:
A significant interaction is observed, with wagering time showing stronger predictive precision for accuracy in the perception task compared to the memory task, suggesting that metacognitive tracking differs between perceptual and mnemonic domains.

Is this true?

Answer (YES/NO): NO